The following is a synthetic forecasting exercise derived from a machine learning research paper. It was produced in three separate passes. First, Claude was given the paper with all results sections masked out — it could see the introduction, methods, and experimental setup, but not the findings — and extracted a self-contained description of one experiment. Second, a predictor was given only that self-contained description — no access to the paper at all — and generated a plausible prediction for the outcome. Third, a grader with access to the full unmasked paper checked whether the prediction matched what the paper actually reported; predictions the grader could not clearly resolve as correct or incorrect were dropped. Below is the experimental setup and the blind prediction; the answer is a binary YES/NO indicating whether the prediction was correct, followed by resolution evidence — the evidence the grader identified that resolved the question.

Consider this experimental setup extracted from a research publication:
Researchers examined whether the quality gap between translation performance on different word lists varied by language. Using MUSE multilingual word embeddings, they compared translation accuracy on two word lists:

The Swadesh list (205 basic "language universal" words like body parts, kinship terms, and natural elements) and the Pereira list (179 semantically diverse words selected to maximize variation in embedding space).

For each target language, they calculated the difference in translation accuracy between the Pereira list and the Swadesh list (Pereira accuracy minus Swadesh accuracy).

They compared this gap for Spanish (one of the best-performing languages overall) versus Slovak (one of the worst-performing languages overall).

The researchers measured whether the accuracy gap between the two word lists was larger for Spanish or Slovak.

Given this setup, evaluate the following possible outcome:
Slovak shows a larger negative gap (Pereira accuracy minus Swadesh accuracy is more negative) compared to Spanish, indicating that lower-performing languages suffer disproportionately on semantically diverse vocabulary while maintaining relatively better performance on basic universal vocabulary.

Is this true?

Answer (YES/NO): NO